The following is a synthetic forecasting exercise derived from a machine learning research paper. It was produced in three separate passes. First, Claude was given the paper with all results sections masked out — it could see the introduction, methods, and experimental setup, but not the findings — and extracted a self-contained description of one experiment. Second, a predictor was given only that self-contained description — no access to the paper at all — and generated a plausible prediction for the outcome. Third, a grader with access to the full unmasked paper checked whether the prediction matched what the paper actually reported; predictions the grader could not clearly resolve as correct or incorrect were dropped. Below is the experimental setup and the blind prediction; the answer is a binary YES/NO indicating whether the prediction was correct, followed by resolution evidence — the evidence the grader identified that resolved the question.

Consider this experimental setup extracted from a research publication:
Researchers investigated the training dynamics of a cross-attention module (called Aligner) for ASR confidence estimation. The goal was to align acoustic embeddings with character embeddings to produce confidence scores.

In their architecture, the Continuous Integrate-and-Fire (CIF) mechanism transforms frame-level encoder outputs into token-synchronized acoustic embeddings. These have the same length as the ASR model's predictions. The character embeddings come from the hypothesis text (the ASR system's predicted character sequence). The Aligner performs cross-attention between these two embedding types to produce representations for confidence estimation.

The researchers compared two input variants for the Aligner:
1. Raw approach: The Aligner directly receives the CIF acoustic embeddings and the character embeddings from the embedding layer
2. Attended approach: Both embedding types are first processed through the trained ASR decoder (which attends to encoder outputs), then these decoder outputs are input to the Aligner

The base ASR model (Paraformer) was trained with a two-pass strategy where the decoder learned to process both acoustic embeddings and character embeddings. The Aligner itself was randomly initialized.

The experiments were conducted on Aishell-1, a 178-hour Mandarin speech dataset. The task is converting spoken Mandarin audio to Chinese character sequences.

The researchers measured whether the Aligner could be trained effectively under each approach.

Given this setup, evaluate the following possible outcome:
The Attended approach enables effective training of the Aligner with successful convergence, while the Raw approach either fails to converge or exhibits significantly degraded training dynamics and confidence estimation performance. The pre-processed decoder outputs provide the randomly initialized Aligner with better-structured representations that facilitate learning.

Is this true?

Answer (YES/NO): YES